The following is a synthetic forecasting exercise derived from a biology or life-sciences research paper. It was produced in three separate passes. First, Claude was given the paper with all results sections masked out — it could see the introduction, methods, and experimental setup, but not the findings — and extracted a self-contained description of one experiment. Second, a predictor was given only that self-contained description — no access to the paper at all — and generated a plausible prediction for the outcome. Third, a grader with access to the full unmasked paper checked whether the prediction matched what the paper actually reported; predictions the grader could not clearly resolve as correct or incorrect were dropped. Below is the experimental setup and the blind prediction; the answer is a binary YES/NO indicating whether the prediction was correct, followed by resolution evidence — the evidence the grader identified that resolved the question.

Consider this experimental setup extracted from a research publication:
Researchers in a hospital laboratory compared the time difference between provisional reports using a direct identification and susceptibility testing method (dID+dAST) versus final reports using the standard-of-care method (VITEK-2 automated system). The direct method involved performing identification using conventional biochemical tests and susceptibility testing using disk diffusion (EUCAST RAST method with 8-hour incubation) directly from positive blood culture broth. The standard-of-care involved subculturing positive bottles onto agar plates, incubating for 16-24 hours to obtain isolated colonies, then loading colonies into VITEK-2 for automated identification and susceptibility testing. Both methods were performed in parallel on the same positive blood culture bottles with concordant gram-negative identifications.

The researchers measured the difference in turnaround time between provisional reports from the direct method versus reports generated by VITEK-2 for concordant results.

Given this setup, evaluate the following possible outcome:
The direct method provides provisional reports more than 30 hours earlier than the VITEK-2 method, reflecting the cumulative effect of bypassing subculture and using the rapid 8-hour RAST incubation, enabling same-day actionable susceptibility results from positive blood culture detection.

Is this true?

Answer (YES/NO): NO